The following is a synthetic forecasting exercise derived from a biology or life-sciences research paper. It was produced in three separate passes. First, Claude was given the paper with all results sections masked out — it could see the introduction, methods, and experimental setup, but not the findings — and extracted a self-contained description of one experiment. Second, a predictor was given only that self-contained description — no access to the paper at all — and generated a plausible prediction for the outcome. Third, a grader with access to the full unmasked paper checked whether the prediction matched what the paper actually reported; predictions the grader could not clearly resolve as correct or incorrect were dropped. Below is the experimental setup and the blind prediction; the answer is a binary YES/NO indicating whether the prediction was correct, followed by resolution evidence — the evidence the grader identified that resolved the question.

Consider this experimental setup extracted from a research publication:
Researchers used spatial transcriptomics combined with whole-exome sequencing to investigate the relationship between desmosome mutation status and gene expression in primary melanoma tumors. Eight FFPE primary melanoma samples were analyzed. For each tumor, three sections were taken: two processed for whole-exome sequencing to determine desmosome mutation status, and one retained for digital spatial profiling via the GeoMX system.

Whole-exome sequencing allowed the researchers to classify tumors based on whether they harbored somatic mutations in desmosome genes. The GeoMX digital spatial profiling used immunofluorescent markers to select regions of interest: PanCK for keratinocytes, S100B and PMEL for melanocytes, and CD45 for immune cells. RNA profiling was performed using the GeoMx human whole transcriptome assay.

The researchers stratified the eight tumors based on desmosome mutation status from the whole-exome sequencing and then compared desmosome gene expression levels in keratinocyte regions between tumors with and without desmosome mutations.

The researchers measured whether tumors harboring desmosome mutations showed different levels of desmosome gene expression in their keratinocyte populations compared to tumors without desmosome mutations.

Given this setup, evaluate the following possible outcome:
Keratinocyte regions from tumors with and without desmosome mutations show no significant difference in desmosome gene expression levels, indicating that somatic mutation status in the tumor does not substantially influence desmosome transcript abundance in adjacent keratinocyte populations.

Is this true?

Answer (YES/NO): NO